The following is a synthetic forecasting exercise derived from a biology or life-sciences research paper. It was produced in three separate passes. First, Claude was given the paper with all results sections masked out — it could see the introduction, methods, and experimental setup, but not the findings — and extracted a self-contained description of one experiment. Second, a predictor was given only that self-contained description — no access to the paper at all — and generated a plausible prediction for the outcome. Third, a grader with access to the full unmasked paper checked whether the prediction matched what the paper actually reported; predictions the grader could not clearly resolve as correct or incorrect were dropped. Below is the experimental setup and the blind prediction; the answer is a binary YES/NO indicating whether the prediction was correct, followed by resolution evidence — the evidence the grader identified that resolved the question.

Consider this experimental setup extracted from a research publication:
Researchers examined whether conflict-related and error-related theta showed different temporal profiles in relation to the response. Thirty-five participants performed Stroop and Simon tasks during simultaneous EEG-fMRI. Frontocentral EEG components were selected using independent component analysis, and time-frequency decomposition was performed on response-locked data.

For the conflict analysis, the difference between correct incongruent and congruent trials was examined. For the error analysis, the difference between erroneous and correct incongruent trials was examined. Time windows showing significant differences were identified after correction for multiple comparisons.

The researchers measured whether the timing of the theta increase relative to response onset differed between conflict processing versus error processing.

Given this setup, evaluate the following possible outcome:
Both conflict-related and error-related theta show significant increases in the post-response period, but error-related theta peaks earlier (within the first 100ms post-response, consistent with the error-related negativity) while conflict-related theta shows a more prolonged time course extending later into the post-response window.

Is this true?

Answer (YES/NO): NO